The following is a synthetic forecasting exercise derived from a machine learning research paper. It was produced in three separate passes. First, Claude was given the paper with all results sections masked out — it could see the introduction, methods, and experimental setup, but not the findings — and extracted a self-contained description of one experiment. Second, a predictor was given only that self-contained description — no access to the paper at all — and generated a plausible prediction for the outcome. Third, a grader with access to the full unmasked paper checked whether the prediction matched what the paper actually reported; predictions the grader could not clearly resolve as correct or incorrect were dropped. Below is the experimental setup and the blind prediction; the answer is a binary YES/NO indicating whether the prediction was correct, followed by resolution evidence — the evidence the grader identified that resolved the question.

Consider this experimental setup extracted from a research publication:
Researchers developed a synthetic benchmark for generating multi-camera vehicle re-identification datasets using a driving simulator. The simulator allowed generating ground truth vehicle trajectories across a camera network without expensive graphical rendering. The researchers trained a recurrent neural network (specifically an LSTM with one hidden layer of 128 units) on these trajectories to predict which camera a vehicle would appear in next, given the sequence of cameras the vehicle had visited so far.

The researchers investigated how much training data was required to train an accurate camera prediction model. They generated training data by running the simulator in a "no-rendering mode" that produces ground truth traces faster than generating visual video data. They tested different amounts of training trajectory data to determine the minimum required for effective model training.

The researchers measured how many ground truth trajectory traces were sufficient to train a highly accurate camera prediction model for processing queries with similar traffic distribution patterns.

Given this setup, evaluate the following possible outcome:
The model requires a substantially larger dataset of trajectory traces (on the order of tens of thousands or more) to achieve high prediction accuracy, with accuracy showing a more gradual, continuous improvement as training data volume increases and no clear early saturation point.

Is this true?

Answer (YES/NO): NO